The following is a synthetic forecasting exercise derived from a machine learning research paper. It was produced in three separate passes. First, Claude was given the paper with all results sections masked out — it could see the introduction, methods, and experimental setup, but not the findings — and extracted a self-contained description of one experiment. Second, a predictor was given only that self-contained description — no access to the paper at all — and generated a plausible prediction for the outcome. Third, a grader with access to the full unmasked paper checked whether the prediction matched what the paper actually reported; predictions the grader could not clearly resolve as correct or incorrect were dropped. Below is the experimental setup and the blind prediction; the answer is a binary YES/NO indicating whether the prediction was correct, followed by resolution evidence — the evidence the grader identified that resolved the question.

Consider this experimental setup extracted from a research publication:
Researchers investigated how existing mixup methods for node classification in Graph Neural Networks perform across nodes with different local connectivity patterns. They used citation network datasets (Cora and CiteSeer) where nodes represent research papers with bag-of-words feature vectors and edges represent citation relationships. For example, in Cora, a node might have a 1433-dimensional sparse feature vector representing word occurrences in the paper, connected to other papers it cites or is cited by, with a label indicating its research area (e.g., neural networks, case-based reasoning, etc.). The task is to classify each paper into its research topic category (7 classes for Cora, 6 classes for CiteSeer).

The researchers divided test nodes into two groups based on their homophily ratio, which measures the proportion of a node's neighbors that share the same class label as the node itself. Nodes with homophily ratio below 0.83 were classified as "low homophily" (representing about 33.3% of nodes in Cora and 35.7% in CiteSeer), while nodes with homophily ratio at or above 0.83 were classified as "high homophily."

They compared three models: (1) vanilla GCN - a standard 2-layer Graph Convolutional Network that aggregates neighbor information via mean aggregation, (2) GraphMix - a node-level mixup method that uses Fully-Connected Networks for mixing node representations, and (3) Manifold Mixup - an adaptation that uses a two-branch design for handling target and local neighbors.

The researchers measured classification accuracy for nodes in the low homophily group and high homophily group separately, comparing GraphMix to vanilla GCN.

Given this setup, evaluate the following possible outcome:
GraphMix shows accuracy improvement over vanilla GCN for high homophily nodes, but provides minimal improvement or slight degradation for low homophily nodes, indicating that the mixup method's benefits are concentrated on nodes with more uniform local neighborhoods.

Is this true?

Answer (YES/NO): YES